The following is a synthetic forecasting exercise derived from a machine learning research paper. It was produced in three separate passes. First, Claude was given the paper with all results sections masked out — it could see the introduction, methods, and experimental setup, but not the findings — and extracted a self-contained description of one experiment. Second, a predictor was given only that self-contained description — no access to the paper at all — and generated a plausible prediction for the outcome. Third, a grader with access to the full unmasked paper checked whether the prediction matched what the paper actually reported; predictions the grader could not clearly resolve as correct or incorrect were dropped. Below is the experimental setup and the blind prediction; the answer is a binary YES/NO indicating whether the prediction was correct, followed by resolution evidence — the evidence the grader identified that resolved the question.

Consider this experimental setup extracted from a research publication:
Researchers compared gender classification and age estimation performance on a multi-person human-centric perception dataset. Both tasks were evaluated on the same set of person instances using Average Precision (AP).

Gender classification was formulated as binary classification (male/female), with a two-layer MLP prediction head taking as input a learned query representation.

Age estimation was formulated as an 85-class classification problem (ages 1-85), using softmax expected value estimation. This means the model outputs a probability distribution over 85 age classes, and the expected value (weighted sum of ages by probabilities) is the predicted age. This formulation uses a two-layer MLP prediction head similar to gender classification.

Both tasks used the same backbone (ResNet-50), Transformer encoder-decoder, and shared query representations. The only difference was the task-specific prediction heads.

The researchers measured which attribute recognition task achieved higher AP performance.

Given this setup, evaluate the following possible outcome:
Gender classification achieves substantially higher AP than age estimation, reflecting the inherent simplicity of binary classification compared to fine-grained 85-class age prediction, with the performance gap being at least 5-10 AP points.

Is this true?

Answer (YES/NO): NO